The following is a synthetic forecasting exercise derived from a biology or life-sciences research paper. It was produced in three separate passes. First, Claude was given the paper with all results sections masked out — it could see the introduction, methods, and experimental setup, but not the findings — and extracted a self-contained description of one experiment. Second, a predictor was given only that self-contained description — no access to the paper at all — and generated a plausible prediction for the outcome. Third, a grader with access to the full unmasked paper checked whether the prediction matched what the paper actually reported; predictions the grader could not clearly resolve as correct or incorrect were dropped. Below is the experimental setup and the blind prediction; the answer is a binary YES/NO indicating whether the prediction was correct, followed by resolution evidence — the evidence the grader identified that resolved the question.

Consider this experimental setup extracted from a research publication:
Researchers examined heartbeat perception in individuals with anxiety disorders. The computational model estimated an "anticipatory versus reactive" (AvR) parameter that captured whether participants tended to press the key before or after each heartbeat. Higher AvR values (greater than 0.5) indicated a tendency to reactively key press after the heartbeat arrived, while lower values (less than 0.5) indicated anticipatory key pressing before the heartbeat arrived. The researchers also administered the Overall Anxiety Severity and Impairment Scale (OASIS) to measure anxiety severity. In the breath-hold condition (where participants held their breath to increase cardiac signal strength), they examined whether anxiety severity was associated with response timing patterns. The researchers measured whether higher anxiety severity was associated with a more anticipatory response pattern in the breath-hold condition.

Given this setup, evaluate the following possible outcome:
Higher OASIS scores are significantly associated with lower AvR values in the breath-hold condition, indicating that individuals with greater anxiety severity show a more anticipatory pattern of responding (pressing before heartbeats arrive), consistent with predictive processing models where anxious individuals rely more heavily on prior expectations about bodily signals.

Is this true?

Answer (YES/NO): NO